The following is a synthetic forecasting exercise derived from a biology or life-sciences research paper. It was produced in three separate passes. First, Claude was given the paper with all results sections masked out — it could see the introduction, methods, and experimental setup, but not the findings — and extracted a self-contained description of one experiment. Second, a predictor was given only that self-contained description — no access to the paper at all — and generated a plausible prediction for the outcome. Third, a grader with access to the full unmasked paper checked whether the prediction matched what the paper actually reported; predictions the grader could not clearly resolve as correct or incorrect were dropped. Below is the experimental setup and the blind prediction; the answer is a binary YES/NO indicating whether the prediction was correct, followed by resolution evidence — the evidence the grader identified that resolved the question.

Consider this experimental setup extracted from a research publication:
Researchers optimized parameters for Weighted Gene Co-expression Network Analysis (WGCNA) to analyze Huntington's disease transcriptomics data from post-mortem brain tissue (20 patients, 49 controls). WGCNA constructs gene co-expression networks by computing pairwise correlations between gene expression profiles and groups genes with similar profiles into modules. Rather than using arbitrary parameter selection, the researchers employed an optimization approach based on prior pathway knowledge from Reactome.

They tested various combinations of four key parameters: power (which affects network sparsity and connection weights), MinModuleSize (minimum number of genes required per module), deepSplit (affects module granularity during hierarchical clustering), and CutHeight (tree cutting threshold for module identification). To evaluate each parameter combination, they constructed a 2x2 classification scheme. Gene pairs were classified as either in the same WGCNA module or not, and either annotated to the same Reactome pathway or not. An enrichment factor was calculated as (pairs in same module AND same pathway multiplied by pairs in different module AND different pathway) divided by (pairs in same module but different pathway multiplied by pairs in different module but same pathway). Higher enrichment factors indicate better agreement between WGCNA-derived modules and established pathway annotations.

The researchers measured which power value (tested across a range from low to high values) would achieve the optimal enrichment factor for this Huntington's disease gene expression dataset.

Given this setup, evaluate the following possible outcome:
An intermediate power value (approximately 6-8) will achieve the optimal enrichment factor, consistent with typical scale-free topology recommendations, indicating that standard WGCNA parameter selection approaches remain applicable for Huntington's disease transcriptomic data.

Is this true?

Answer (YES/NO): NO